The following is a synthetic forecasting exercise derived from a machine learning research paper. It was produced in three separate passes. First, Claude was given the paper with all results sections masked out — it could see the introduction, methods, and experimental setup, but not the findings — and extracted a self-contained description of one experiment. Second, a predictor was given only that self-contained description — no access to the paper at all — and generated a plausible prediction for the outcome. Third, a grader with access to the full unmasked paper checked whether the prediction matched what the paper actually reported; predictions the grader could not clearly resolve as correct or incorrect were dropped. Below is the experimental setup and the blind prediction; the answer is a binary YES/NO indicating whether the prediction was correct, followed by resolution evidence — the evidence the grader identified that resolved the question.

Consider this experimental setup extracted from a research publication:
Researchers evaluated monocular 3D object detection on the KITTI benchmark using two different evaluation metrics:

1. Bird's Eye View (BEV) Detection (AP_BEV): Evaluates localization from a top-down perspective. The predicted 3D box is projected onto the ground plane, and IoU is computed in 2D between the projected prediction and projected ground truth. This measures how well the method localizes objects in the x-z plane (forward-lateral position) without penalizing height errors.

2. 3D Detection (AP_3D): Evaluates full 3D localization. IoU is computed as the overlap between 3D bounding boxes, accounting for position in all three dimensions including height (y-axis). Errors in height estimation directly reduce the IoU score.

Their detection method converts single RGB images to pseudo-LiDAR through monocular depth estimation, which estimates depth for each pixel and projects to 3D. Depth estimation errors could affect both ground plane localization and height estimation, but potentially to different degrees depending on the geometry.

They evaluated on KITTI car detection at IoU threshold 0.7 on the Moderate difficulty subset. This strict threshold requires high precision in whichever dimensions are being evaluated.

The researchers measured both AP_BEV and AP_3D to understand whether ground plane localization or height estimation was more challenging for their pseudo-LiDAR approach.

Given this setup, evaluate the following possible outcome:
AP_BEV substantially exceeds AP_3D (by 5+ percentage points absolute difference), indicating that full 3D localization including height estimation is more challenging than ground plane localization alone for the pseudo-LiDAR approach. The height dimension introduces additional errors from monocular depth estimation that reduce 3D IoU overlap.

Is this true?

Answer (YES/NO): YES